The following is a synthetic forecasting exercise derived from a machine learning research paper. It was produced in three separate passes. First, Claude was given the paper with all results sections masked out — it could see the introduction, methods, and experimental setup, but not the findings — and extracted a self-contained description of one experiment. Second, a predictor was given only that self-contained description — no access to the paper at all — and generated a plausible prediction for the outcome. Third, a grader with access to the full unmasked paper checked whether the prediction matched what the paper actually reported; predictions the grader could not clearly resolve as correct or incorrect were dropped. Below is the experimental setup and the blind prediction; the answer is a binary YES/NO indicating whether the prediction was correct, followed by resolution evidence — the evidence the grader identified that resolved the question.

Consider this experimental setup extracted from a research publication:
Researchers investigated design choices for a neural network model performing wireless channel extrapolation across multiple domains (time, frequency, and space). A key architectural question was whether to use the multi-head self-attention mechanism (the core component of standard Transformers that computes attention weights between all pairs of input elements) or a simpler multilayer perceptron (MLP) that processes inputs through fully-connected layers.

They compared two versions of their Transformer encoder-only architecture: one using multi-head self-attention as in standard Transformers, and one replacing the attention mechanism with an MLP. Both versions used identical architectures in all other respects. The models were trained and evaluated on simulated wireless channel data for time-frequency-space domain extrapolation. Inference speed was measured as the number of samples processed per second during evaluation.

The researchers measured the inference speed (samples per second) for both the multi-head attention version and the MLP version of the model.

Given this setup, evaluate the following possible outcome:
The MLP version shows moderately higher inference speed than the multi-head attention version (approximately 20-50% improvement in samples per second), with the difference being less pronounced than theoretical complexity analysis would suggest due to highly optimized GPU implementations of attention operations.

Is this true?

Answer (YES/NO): YES